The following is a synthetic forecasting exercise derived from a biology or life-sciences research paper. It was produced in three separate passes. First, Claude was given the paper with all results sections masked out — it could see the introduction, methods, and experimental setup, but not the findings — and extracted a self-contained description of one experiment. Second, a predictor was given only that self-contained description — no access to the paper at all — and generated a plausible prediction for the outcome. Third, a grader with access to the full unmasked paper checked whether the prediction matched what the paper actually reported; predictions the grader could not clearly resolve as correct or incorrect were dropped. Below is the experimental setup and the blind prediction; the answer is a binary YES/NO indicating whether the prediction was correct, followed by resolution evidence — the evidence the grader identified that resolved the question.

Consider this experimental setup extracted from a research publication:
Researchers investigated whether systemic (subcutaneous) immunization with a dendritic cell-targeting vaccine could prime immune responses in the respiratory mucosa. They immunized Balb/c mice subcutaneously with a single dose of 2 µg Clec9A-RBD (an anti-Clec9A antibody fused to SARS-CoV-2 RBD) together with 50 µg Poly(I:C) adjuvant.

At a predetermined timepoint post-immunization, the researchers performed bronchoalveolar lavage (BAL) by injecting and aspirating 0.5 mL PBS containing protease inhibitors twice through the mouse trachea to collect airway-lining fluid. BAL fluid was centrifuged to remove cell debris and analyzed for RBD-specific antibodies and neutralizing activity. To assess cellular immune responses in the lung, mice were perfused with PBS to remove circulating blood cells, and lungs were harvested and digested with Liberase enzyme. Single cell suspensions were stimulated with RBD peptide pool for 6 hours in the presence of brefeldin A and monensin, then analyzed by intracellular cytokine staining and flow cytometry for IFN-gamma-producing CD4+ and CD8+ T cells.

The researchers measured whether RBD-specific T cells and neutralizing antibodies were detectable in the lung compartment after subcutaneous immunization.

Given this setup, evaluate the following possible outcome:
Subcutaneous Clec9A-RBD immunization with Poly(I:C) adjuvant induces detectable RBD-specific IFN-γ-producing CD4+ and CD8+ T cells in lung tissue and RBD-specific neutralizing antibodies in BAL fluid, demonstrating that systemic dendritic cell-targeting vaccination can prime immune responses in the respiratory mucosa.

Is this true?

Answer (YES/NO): YES